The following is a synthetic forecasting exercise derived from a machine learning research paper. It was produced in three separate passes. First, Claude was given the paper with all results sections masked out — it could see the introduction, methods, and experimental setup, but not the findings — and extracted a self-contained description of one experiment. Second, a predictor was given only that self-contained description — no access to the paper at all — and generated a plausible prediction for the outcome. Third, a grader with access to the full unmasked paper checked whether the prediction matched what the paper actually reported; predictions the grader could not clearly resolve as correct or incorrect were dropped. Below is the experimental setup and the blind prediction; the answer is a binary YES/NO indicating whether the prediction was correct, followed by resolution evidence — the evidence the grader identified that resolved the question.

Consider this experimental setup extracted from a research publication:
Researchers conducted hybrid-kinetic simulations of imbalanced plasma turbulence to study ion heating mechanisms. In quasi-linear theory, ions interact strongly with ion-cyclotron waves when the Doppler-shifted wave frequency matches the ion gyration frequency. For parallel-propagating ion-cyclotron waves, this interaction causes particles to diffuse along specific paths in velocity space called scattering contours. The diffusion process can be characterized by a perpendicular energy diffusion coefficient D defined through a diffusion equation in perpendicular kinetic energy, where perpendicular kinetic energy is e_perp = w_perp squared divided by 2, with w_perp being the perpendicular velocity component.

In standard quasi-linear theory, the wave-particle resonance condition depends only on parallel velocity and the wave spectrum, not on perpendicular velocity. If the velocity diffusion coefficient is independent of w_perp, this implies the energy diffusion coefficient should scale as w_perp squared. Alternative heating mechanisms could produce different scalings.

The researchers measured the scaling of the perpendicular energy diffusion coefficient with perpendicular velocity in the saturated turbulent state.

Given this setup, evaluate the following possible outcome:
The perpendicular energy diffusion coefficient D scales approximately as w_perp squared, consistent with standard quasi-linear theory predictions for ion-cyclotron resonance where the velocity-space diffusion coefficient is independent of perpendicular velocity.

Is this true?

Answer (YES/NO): YES